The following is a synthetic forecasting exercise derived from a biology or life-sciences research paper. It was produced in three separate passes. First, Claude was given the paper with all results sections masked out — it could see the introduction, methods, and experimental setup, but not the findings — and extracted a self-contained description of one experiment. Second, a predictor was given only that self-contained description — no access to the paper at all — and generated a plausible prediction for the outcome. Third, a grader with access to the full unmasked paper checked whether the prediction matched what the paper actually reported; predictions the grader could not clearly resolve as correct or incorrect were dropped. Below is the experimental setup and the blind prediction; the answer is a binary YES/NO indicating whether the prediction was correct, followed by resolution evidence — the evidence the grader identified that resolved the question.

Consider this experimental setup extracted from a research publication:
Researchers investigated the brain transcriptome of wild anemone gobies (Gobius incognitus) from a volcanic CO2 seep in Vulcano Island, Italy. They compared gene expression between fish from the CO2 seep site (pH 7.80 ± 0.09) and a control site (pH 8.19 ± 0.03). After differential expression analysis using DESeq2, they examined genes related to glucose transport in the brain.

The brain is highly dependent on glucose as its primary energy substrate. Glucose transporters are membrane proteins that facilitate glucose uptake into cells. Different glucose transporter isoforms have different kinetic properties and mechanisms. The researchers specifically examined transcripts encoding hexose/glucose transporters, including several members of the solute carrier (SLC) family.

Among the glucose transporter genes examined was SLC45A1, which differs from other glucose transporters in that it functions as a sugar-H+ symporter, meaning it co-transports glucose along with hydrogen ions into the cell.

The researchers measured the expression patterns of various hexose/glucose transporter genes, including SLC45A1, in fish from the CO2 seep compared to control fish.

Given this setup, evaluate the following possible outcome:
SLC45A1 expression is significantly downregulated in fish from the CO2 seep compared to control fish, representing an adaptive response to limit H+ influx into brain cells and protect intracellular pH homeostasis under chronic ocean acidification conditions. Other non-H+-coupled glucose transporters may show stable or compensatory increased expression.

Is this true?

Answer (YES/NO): YES